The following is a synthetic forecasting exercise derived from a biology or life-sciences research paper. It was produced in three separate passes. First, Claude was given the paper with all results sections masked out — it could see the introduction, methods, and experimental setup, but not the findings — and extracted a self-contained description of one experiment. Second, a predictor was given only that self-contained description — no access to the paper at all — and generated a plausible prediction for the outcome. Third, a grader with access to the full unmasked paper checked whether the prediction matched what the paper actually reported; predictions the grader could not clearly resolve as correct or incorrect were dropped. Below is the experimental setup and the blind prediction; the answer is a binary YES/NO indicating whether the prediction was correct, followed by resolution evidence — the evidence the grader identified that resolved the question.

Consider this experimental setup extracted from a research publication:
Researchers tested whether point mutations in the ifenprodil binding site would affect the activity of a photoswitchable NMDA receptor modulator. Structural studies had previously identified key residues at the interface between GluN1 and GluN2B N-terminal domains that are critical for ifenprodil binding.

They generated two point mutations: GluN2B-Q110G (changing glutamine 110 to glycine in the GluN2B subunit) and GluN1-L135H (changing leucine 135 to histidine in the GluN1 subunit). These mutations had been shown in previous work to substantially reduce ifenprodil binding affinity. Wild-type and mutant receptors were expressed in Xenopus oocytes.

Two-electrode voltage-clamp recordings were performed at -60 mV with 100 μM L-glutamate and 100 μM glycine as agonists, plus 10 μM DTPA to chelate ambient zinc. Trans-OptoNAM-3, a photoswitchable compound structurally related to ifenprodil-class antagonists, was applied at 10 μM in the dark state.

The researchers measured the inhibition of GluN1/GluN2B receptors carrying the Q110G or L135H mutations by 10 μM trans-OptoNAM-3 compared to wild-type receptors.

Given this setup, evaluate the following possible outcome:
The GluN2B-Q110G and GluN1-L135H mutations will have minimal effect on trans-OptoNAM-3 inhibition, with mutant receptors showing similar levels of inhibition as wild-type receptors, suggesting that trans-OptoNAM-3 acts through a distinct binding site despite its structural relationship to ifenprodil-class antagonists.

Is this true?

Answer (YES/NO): NO